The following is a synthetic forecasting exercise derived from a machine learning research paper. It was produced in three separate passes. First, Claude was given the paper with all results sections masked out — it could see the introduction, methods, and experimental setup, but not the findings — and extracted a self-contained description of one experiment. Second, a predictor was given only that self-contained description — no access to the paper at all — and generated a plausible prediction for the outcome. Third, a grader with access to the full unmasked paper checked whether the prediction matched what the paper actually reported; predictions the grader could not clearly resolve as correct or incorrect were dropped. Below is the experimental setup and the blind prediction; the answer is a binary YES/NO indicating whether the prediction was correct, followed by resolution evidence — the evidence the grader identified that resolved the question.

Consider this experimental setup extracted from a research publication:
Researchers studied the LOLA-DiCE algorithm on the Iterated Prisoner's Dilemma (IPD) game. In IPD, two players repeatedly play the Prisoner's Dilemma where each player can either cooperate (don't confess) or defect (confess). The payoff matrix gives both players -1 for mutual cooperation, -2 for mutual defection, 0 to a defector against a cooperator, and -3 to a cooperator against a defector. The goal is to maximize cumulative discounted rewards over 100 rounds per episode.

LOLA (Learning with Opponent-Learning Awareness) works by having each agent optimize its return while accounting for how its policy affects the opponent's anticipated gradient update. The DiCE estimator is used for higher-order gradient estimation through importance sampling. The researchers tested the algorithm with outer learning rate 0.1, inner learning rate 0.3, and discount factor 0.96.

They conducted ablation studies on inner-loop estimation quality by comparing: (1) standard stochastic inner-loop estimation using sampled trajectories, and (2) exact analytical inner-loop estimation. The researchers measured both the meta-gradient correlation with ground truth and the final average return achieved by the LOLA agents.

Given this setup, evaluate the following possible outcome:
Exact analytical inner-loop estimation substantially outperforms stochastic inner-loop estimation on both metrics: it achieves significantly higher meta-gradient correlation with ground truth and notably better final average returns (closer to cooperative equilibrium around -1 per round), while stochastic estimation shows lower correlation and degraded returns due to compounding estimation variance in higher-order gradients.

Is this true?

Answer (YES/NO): NO